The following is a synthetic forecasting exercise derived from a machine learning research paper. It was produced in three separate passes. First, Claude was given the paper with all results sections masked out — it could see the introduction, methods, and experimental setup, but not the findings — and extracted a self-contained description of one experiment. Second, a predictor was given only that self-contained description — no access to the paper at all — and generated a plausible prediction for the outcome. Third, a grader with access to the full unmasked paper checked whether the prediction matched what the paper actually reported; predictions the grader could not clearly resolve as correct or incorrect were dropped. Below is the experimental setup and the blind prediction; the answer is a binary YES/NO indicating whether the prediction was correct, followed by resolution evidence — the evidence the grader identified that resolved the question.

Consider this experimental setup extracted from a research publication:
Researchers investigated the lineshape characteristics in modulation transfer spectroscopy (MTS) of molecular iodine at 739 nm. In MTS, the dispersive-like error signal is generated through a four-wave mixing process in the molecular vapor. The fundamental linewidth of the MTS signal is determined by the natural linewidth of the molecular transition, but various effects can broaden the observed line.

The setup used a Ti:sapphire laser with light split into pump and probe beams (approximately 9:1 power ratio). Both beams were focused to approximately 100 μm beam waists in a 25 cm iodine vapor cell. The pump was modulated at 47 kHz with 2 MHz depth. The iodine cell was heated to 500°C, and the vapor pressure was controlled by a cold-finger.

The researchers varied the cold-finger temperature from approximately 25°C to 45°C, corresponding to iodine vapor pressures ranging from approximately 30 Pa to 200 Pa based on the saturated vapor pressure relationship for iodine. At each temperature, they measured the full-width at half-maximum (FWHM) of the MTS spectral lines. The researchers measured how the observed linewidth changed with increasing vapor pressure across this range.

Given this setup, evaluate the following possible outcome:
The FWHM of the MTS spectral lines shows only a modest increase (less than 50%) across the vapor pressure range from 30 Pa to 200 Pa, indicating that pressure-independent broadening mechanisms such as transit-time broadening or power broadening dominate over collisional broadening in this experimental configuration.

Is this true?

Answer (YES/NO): YES